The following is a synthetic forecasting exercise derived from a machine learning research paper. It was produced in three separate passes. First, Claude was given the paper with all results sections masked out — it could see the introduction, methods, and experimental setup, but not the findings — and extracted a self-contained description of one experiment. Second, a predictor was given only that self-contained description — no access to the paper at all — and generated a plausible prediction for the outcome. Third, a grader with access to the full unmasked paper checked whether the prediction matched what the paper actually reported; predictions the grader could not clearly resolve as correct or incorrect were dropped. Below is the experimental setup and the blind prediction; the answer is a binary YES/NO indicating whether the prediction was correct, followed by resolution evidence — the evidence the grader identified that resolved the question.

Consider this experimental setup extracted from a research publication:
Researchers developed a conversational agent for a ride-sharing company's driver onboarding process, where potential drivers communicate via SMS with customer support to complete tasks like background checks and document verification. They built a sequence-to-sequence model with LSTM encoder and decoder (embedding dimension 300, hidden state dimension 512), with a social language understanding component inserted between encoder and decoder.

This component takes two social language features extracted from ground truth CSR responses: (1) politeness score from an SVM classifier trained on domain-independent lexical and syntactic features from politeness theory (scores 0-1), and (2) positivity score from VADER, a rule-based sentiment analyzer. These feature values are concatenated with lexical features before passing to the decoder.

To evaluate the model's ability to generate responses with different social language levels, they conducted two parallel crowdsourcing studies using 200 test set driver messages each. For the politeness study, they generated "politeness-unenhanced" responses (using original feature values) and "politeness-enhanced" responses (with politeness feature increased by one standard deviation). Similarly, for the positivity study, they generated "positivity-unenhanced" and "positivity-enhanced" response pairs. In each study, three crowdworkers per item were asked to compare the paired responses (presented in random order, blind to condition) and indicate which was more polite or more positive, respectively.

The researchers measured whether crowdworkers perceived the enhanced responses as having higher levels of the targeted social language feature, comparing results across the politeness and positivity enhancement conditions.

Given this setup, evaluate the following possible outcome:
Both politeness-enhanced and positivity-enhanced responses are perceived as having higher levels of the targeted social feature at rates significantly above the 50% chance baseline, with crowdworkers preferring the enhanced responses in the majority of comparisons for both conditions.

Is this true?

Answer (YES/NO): NO